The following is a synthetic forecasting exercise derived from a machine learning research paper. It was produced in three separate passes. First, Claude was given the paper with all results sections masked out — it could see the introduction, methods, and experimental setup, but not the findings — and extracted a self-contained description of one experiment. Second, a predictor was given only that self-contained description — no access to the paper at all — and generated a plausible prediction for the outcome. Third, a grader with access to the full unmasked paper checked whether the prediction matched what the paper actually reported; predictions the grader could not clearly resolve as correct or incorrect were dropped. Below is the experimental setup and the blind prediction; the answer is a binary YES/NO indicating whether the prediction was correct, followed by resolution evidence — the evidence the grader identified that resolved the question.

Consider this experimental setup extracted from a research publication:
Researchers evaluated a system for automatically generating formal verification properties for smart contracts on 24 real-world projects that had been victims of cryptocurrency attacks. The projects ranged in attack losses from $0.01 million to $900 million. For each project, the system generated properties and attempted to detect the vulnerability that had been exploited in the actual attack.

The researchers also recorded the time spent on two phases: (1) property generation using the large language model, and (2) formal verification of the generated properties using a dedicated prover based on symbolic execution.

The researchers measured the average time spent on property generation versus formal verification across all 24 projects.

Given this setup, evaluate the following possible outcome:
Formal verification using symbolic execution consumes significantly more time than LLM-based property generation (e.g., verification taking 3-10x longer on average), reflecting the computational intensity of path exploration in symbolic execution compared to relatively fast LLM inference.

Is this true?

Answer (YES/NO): NO